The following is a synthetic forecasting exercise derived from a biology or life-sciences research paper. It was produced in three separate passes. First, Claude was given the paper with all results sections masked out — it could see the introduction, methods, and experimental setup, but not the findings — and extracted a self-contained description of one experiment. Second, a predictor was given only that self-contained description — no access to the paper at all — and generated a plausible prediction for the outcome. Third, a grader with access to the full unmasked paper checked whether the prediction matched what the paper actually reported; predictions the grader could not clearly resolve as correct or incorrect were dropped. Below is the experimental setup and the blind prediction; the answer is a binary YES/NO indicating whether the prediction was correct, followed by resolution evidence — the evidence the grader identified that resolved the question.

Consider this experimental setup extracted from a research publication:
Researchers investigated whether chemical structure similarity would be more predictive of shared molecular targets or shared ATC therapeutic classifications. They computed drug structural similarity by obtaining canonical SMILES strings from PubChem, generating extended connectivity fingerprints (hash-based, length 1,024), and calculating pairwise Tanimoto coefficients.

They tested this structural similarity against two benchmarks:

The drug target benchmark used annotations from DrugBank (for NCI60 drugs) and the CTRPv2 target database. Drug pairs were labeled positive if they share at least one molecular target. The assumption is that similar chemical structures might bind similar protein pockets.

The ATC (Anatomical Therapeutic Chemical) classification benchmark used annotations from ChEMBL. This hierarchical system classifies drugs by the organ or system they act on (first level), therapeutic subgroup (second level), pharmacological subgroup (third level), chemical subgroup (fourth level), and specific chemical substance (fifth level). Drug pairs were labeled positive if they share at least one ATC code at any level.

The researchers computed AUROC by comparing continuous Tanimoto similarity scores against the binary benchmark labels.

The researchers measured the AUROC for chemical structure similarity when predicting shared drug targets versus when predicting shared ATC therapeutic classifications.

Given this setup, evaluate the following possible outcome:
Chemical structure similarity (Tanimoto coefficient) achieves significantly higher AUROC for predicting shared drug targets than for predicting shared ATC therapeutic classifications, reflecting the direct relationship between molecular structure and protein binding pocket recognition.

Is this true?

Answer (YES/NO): NO